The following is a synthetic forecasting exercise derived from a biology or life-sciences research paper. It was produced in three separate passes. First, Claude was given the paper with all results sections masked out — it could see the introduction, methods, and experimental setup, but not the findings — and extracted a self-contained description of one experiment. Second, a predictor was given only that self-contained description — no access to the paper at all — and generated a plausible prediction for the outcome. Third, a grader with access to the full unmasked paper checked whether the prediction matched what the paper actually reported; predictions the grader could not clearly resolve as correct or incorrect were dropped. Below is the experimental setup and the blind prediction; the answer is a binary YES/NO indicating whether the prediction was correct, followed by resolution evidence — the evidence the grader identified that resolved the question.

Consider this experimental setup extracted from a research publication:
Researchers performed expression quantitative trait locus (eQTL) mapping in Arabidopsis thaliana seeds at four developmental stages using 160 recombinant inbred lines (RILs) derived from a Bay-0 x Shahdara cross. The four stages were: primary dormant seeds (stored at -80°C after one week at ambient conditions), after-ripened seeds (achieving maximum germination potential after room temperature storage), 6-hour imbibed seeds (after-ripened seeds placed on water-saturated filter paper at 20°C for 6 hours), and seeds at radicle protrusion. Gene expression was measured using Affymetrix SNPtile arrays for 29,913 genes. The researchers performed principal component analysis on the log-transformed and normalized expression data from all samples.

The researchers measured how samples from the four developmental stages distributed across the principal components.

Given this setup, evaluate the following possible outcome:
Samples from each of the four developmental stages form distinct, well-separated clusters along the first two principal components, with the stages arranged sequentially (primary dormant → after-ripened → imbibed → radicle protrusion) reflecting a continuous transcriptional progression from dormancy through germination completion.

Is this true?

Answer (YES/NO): NO